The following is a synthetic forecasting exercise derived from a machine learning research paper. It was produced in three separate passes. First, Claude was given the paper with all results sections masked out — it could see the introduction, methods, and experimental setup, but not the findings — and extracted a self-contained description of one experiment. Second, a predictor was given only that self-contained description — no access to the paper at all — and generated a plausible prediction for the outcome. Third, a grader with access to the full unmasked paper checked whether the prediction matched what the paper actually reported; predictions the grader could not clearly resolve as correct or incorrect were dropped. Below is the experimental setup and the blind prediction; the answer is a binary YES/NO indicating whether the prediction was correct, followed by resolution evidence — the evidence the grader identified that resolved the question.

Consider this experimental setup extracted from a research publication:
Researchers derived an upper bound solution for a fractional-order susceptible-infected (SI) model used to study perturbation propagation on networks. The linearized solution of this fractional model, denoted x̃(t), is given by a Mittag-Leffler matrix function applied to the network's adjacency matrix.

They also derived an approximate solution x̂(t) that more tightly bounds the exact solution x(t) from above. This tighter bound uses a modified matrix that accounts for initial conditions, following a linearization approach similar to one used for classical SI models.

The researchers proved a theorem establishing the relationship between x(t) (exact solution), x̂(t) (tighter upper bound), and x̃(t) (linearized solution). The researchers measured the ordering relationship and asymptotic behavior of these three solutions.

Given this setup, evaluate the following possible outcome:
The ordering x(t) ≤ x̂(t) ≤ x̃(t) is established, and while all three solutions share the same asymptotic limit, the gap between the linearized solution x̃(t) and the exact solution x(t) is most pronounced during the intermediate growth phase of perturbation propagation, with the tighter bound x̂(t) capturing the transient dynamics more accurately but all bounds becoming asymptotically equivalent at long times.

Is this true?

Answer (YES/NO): NO